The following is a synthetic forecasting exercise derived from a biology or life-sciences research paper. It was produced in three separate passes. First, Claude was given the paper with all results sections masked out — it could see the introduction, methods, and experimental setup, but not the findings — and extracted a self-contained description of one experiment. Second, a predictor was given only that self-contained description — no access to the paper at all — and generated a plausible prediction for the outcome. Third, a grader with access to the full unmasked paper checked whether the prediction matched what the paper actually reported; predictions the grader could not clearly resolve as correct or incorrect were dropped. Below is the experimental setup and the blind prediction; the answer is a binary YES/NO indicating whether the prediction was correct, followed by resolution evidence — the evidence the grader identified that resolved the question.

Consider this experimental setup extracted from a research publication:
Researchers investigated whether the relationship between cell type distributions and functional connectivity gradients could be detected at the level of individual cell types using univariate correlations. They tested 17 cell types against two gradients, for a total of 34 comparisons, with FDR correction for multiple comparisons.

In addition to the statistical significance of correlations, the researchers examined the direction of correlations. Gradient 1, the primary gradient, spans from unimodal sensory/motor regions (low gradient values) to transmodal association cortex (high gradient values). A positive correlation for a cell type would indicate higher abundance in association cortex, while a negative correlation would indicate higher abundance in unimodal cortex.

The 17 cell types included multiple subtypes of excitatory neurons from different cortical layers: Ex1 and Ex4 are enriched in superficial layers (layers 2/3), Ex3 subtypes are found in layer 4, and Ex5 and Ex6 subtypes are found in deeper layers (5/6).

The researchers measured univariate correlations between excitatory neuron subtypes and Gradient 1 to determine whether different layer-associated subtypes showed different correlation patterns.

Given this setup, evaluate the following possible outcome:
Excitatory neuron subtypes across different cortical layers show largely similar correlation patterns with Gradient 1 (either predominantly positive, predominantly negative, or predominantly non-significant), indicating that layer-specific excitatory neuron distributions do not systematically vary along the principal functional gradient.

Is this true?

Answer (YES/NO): NO